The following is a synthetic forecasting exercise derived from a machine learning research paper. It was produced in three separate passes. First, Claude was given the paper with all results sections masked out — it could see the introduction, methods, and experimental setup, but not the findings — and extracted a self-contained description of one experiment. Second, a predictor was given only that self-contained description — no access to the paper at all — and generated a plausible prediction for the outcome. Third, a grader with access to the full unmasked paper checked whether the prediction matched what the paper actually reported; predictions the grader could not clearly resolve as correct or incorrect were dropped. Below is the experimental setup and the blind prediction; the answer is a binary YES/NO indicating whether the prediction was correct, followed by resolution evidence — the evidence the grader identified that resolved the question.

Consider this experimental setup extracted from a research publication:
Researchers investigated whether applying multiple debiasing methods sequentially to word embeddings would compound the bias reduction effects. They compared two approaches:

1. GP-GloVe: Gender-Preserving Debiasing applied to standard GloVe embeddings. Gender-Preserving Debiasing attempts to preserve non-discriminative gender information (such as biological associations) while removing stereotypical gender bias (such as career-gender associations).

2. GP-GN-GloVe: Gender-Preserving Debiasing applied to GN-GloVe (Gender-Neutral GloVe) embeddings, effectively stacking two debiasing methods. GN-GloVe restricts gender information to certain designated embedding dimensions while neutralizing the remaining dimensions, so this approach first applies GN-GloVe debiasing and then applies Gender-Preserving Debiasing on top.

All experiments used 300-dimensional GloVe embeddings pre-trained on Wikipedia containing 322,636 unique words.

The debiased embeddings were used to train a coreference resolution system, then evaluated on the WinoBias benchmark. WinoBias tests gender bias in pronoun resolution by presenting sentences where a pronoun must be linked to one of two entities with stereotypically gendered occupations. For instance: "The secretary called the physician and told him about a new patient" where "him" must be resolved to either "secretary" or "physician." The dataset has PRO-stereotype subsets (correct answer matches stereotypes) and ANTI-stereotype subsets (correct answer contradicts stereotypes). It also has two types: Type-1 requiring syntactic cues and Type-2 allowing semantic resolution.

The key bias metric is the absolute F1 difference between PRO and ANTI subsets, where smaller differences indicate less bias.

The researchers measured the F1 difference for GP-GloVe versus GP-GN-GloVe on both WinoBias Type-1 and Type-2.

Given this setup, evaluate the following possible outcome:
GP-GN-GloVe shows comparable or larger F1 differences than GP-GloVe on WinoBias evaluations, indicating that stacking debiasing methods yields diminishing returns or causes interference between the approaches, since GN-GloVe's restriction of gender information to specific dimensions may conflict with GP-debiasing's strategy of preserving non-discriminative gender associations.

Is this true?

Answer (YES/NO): NO